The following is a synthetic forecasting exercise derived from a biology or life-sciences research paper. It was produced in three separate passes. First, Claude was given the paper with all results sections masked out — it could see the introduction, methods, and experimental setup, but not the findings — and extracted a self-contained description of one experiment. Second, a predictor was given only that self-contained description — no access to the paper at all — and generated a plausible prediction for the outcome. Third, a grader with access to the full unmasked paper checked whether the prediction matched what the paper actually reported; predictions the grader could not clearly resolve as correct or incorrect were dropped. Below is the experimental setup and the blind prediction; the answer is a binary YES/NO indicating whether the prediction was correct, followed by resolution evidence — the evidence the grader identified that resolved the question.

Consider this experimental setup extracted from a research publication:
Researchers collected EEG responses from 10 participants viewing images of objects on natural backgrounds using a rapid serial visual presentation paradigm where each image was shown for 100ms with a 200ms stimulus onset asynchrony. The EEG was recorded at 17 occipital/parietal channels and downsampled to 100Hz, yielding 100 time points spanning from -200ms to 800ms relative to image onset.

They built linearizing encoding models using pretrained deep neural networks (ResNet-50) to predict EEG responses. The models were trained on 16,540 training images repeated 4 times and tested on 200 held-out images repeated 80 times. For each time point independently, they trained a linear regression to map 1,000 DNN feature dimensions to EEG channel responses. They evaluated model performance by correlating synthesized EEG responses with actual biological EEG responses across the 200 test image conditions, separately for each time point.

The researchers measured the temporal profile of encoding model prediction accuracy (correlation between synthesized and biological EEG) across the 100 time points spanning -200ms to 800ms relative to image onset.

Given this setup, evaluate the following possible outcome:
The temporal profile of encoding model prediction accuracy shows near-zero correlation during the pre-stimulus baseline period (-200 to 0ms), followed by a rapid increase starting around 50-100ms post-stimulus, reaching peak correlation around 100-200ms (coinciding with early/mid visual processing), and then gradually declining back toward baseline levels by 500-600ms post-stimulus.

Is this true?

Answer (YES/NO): NO